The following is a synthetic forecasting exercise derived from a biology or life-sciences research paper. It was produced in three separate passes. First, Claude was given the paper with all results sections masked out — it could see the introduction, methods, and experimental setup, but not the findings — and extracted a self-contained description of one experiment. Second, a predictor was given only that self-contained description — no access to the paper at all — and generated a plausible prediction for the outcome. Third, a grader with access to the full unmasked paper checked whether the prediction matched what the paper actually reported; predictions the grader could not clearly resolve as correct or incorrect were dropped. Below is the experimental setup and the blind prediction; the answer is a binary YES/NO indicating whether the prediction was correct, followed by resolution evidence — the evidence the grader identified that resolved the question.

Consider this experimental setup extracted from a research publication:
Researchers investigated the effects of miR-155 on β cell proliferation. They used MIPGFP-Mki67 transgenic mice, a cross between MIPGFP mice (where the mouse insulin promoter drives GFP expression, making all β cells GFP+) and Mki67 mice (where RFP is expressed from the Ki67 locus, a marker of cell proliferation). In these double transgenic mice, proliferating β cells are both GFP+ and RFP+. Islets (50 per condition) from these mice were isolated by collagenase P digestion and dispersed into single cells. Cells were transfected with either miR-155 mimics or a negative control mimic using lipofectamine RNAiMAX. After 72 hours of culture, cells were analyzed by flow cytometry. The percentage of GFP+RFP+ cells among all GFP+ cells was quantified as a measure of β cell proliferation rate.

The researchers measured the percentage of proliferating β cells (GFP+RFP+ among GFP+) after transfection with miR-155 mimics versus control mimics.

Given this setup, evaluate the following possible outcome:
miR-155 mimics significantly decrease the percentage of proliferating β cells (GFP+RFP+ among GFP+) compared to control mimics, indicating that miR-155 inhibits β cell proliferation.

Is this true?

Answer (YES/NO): NO